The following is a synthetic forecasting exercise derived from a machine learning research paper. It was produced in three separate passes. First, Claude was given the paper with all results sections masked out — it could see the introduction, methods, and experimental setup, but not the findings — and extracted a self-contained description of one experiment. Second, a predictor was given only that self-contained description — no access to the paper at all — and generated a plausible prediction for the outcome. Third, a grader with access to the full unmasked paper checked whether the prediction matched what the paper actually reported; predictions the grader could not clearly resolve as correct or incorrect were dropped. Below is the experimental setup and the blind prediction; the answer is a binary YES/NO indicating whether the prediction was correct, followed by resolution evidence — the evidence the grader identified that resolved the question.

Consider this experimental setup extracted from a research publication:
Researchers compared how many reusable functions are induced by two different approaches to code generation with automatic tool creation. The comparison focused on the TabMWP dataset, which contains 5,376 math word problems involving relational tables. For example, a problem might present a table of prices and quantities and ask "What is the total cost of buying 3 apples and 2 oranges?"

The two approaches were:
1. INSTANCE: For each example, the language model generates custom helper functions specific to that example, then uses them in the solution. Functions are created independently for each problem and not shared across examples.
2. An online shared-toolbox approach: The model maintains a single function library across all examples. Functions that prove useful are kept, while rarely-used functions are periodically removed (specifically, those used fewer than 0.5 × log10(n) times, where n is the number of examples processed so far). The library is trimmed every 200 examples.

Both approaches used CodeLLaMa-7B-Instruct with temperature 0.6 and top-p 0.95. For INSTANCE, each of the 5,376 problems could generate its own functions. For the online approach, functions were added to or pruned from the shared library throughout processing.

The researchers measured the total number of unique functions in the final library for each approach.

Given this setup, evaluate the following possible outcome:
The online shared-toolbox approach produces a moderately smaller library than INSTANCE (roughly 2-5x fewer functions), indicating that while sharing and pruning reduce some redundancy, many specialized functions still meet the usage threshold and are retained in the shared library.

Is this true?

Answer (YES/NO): NO